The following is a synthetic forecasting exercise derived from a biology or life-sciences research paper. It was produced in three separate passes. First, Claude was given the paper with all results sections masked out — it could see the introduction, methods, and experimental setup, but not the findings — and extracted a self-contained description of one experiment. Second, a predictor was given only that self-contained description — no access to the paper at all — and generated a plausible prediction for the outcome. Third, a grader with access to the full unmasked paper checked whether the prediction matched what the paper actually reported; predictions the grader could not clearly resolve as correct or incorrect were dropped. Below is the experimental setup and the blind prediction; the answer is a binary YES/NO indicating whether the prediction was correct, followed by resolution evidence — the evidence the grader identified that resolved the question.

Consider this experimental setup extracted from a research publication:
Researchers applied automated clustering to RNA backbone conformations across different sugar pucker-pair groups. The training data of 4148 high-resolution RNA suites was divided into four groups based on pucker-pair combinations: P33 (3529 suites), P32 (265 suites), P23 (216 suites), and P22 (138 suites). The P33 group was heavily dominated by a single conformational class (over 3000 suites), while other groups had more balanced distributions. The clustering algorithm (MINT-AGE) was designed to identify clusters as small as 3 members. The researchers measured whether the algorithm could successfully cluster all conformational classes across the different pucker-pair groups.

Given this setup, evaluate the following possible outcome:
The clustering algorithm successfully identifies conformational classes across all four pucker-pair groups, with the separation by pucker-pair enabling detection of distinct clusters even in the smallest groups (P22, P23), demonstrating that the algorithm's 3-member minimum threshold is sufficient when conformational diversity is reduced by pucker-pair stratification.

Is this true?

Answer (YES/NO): NO